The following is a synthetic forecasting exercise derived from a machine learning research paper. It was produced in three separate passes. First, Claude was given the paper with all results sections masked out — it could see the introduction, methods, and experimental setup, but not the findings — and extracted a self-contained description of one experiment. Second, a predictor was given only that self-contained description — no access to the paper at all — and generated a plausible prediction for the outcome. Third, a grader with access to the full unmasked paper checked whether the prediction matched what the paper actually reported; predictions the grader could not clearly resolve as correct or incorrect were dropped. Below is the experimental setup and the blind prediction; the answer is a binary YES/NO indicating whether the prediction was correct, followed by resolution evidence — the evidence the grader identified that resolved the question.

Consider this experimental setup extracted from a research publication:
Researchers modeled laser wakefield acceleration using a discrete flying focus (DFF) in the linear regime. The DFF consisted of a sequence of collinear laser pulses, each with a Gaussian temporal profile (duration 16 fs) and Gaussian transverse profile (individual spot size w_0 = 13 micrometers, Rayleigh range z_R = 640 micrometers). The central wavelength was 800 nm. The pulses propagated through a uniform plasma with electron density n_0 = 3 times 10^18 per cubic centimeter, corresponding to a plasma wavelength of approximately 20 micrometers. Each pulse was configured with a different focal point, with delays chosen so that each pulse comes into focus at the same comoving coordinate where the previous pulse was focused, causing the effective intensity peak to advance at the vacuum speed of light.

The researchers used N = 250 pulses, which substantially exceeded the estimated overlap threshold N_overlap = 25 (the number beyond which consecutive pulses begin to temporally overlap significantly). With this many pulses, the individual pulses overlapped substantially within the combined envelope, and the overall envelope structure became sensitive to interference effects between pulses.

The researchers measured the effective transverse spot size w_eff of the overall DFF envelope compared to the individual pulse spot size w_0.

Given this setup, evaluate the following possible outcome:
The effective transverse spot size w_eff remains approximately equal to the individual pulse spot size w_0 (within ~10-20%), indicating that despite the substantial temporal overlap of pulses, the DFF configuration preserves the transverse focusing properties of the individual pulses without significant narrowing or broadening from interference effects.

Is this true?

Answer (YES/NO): NO